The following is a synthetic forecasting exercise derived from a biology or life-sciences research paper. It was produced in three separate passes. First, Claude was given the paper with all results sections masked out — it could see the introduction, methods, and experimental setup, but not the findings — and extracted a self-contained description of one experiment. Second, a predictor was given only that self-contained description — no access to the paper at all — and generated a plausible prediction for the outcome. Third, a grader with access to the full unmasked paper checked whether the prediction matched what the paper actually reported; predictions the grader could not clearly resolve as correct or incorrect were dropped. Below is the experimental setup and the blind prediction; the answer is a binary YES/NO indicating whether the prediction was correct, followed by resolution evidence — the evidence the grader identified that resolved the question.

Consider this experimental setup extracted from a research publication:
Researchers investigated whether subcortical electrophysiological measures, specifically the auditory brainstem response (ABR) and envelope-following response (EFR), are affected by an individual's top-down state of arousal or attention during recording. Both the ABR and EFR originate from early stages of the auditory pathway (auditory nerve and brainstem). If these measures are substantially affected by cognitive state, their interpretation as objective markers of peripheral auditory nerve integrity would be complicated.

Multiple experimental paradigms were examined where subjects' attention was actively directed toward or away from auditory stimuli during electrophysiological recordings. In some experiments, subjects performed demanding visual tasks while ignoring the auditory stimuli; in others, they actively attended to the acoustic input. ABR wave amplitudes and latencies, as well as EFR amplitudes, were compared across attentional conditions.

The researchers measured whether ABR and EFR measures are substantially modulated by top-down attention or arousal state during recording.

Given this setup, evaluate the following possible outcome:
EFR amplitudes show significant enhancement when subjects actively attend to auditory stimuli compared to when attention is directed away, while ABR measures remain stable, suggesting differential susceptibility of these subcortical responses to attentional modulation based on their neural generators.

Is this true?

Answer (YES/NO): NO